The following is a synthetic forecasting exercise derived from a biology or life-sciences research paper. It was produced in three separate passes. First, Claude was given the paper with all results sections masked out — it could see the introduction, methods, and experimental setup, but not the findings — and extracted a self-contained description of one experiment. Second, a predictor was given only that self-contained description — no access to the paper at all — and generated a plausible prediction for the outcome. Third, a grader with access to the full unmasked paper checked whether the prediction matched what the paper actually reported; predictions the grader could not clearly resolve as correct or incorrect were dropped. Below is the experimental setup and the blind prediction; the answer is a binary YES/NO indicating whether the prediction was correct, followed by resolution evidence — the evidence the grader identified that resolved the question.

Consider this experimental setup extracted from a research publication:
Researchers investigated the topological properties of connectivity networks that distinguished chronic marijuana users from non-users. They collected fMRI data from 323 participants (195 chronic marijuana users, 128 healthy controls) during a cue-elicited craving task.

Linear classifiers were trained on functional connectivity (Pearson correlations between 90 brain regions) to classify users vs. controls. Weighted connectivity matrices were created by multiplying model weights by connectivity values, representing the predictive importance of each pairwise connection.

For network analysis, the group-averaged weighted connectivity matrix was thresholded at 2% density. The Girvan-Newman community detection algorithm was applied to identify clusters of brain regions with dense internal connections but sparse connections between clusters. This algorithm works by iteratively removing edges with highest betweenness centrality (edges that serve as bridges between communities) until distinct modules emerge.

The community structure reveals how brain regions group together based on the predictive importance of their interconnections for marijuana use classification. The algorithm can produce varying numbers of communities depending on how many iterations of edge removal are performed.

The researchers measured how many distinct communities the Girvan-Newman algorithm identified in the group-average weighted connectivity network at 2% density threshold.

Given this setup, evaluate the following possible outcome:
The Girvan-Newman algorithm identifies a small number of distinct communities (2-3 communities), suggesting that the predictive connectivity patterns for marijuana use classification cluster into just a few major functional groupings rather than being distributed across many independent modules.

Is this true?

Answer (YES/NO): NO